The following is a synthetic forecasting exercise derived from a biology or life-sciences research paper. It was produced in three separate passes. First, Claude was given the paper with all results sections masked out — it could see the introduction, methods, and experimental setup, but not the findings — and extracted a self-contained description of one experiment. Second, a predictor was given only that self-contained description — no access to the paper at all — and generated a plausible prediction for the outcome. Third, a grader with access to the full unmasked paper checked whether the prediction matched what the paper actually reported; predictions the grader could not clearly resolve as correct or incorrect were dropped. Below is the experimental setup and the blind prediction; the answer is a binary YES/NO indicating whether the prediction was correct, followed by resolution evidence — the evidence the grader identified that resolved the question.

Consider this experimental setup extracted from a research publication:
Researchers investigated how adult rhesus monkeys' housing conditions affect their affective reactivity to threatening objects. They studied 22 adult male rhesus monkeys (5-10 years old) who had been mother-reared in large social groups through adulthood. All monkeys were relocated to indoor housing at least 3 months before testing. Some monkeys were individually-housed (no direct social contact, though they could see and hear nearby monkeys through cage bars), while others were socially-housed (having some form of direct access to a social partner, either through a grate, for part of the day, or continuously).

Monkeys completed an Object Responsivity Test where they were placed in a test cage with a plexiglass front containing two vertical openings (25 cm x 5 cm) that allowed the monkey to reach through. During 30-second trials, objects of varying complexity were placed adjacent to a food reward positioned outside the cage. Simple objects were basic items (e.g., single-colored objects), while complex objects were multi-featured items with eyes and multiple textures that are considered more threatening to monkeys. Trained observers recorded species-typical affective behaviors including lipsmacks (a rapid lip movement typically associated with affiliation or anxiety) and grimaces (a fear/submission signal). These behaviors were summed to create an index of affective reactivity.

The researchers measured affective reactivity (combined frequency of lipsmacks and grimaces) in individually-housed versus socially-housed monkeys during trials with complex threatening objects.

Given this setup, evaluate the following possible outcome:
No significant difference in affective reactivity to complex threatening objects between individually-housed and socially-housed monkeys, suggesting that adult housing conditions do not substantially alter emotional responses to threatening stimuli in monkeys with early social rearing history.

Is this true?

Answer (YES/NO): NO